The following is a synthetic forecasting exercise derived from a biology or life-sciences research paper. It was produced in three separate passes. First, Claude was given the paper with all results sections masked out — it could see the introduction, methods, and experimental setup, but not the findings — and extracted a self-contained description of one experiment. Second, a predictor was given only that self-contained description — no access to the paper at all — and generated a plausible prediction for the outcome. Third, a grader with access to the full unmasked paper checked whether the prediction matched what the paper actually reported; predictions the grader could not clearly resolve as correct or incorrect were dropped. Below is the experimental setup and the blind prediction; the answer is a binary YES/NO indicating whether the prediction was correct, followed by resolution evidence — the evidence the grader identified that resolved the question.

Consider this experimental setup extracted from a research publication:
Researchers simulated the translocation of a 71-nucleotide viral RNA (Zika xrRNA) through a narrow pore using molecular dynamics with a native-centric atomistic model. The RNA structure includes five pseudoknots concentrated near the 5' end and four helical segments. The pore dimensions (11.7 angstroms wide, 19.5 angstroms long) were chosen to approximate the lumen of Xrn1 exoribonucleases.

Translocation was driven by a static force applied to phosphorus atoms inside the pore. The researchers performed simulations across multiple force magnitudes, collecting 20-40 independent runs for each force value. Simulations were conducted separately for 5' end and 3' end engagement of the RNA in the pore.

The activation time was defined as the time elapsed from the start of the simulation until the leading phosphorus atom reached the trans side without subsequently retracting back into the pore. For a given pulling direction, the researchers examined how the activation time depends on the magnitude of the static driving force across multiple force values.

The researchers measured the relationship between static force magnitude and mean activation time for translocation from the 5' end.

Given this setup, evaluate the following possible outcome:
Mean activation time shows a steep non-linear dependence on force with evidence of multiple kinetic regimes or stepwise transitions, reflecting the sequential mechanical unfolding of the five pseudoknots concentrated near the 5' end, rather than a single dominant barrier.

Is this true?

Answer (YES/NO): NO